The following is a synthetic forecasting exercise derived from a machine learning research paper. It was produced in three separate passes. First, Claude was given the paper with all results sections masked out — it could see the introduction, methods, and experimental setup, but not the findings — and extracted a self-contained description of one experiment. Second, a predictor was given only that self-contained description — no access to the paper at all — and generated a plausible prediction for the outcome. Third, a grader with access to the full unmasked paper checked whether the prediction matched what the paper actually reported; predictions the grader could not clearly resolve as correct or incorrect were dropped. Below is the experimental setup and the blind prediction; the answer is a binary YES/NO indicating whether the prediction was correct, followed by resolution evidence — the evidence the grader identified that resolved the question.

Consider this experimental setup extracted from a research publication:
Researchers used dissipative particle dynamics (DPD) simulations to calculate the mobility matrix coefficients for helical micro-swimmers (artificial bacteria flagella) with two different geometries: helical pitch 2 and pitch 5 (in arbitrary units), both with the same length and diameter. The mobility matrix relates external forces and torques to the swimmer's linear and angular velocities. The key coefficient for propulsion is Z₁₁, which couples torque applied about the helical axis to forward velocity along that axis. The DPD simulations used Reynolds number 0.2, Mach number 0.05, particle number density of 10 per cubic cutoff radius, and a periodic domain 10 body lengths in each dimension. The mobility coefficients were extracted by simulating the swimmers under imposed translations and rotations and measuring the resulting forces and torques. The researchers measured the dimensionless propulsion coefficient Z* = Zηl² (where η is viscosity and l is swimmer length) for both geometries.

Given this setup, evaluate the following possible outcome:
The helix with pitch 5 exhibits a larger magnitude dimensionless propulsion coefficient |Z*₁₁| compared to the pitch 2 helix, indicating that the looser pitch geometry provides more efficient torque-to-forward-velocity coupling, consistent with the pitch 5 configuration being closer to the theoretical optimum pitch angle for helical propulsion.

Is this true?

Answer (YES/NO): YES